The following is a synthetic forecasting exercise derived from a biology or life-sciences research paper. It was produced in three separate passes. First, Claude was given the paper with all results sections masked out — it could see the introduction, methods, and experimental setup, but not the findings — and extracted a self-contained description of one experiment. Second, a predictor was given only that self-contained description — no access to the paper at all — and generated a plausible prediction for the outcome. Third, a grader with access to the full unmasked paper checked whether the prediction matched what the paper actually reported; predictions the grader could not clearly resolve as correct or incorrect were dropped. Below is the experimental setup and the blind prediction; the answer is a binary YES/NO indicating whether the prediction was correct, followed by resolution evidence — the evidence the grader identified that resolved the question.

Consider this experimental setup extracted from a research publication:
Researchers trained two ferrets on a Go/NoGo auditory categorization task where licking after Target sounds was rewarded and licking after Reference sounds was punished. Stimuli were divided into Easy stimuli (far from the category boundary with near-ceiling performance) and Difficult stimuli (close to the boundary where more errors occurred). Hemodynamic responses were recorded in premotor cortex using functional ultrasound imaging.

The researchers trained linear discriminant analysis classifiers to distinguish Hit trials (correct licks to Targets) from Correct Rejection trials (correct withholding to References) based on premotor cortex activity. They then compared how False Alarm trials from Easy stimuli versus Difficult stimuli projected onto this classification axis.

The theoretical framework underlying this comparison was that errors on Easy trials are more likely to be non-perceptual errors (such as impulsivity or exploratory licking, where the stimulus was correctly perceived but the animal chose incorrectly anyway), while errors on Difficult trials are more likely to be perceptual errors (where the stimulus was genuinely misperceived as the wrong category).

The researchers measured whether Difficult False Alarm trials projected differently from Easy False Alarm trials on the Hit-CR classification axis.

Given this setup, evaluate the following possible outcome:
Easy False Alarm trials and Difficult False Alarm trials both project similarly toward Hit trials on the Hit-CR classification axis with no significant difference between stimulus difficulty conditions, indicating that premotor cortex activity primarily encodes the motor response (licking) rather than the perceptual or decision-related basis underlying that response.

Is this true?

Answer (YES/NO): NO